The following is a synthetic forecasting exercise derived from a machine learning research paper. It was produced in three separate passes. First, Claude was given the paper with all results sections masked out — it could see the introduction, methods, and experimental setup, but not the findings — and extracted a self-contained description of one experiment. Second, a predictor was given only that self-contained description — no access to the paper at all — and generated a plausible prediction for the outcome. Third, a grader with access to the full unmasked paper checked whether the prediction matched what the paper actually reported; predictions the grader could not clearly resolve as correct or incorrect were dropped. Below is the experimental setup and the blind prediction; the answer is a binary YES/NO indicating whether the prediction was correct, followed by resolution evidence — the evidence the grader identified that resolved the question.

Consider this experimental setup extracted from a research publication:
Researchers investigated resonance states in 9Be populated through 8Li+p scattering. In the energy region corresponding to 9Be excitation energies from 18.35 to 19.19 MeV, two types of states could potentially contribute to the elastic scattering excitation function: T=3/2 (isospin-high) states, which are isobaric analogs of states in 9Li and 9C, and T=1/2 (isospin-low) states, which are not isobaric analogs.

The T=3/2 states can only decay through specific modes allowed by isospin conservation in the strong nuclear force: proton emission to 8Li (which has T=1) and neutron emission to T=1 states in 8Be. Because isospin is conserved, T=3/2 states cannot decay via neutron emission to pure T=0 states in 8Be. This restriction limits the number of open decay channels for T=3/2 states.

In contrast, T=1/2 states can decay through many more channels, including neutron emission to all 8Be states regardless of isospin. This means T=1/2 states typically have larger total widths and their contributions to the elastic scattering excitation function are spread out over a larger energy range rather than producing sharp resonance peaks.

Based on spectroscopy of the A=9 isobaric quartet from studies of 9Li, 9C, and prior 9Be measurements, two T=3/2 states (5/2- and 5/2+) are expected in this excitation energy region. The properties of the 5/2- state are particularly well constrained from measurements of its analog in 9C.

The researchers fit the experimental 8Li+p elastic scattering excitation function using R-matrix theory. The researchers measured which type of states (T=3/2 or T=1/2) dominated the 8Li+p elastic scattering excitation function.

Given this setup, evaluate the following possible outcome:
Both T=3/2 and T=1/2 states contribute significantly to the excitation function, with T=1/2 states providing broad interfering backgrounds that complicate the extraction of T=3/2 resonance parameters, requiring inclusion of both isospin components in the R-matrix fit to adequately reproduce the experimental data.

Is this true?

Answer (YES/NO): NO